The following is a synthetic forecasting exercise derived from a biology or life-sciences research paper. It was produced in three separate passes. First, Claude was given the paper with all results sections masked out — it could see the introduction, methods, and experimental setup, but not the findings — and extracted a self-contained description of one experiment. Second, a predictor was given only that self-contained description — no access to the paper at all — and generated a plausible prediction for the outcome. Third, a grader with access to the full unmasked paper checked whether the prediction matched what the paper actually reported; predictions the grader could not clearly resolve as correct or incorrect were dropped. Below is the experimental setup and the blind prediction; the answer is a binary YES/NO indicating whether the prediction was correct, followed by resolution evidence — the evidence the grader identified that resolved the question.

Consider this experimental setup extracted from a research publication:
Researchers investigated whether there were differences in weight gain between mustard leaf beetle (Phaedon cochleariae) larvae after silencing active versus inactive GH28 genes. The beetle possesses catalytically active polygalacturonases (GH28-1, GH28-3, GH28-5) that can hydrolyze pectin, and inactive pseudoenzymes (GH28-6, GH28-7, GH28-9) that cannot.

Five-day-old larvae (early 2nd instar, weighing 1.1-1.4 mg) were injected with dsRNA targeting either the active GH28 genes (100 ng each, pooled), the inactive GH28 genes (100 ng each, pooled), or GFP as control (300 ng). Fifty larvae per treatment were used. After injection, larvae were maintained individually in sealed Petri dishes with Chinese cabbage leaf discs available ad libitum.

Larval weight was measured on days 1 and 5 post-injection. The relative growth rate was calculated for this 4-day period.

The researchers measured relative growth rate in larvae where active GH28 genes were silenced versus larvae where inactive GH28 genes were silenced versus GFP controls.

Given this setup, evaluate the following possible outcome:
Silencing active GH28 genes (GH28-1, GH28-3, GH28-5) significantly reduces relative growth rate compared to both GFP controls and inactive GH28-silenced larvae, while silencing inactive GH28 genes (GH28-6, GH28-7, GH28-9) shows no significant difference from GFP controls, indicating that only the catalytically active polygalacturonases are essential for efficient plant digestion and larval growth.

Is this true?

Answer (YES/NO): NO